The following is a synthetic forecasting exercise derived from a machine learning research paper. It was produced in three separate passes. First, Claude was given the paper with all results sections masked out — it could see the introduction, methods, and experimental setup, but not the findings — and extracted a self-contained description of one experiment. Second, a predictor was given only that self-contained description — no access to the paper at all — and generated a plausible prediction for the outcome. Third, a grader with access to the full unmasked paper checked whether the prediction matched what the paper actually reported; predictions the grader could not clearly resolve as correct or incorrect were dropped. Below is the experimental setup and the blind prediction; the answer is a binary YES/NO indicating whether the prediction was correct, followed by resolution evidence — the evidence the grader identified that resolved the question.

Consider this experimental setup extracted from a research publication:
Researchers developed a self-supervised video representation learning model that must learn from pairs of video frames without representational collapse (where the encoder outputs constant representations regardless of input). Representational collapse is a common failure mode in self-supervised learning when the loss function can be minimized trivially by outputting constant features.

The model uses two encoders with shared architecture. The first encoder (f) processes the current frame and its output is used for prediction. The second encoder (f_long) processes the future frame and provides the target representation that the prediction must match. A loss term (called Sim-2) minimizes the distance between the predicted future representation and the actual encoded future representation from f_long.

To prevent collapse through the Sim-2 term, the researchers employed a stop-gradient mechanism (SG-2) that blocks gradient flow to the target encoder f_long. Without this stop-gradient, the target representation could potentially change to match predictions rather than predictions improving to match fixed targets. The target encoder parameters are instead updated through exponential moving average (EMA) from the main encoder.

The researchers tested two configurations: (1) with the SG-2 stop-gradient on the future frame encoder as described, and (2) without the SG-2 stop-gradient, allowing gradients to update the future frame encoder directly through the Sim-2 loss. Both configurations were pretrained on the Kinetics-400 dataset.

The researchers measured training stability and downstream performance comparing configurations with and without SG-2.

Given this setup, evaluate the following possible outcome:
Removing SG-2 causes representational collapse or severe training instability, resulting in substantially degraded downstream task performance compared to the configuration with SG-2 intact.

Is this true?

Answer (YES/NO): YES